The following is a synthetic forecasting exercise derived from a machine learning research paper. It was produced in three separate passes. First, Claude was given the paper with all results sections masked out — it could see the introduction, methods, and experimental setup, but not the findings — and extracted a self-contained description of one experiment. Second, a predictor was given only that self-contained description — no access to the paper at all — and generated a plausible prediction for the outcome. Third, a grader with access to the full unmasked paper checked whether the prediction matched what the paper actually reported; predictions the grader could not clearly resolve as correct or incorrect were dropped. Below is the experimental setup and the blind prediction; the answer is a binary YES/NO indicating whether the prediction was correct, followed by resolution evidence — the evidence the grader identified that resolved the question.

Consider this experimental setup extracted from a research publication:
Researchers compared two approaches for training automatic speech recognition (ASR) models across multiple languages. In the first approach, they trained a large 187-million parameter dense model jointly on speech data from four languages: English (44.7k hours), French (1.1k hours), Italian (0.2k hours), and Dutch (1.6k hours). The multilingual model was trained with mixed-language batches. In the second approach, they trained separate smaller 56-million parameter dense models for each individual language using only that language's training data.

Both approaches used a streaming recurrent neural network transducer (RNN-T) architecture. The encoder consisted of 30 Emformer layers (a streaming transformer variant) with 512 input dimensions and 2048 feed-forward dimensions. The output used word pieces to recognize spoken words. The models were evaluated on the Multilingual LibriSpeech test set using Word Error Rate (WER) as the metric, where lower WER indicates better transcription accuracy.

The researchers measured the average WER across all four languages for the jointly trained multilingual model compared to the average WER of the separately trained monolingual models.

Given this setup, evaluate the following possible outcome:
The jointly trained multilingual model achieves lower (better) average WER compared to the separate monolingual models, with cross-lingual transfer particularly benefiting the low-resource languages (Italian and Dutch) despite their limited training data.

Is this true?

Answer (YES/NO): YES